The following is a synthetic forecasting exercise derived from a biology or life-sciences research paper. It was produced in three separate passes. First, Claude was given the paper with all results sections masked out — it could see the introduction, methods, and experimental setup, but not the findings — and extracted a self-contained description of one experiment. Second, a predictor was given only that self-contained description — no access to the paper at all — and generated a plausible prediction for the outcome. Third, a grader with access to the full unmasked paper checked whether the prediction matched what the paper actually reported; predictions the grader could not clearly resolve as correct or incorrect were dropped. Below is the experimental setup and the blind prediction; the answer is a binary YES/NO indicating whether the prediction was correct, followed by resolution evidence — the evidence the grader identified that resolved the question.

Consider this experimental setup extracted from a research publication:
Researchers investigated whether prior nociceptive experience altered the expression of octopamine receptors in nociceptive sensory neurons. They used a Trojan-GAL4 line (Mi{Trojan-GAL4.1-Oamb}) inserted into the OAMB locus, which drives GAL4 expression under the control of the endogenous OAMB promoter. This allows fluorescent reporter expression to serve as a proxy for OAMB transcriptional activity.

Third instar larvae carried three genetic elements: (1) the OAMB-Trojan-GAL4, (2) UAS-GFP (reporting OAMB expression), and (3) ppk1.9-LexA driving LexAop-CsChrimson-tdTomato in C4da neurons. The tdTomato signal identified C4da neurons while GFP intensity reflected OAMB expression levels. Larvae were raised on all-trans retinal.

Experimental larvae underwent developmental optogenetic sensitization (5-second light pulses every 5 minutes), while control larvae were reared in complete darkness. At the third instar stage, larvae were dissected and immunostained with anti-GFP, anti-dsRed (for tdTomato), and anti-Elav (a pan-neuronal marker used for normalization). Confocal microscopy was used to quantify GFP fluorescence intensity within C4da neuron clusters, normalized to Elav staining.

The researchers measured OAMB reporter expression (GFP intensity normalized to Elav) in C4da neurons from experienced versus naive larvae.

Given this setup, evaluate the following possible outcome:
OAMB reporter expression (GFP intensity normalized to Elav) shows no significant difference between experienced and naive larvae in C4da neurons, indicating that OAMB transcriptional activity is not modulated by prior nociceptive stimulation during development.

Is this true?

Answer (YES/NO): NO